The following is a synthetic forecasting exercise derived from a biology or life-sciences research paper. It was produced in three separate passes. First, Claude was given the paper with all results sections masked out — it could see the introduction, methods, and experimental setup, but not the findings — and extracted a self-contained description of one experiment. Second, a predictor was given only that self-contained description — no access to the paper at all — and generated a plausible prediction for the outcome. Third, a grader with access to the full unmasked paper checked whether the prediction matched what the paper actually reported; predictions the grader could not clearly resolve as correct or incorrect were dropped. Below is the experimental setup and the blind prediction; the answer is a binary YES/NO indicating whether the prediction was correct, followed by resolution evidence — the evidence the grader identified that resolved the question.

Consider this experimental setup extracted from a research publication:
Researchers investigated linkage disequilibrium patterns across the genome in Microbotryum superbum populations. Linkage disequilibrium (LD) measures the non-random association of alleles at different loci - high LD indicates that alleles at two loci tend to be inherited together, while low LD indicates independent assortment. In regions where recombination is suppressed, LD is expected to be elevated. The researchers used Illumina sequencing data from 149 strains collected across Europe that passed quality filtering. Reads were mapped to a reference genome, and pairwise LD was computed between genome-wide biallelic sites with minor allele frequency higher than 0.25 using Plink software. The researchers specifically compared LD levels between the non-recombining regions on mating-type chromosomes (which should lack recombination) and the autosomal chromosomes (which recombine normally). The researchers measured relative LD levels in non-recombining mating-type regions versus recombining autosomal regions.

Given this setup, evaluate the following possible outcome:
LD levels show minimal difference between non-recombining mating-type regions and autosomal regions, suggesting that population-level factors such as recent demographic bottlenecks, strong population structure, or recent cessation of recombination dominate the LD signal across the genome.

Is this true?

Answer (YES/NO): NO